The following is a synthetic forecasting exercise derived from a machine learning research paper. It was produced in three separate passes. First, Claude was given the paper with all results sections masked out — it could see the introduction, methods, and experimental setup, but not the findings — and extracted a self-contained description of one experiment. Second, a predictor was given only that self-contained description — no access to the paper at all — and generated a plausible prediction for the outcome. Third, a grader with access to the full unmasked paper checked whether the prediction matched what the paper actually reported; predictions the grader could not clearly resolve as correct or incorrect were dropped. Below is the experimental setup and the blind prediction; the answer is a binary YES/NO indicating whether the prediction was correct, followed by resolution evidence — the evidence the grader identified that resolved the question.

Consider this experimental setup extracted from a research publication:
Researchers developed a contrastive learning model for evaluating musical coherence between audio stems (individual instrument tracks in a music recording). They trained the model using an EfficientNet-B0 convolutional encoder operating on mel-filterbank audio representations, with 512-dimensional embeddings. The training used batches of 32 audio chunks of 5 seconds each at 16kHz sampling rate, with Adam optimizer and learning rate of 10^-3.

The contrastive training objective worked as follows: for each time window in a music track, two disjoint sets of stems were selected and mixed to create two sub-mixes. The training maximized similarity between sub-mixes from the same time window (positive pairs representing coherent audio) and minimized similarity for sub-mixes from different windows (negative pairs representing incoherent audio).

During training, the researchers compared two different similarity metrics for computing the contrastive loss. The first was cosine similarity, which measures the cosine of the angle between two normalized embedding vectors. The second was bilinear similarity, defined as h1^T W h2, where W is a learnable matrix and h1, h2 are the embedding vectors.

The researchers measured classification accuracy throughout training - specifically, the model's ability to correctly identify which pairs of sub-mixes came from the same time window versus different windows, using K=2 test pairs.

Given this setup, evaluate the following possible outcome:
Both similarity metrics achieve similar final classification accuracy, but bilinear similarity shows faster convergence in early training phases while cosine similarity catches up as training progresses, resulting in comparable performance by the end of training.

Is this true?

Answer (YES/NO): NO